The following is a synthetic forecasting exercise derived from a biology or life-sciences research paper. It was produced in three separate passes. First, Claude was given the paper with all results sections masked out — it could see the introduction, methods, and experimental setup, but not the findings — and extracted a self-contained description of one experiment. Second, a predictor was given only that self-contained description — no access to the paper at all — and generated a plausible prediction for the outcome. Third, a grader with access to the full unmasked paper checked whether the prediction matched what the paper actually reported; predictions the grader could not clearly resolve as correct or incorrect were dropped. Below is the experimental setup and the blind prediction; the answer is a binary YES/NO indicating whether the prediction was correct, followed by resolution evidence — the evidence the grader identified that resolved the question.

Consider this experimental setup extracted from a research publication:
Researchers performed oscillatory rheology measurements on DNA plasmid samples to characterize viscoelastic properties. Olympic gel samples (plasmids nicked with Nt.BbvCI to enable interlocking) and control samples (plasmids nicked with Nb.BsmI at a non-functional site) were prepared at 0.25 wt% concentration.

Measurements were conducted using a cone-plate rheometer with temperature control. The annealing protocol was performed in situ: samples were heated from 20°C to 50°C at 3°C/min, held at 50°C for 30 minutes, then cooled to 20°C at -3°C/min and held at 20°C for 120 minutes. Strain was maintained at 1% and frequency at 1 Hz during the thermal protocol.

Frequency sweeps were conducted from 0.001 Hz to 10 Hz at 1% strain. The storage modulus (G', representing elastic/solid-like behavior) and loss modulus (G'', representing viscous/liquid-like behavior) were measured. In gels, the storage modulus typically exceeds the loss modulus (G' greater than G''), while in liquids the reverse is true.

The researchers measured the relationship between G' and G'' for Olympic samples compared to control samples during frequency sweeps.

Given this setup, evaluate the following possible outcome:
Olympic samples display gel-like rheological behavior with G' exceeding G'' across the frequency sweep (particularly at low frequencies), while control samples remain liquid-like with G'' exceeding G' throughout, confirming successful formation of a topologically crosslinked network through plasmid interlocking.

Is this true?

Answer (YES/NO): NO